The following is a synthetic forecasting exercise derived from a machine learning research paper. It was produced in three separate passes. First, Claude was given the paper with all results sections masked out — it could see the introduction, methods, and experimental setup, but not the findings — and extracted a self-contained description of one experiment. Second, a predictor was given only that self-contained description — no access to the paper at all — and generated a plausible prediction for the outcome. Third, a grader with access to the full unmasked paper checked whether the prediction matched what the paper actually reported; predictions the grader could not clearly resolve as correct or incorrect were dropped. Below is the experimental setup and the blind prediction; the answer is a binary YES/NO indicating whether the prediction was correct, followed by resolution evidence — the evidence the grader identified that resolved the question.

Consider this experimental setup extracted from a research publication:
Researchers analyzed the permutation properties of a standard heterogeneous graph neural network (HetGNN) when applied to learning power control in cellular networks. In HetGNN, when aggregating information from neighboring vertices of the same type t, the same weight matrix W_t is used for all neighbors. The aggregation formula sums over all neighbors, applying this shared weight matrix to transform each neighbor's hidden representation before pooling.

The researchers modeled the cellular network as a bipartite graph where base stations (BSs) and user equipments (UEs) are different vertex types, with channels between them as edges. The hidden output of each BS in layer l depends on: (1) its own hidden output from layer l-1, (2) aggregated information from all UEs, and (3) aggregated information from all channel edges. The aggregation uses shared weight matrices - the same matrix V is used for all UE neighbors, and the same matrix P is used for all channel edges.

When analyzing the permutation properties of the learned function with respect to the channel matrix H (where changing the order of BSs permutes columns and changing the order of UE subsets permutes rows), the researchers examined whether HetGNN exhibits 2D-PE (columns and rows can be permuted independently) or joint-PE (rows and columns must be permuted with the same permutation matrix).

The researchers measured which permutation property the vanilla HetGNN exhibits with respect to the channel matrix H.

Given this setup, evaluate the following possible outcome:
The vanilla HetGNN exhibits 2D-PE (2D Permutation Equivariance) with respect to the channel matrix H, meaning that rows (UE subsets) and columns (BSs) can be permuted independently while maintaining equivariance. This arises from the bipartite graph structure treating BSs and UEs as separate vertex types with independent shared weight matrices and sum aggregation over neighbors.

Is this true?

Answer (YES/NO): YES